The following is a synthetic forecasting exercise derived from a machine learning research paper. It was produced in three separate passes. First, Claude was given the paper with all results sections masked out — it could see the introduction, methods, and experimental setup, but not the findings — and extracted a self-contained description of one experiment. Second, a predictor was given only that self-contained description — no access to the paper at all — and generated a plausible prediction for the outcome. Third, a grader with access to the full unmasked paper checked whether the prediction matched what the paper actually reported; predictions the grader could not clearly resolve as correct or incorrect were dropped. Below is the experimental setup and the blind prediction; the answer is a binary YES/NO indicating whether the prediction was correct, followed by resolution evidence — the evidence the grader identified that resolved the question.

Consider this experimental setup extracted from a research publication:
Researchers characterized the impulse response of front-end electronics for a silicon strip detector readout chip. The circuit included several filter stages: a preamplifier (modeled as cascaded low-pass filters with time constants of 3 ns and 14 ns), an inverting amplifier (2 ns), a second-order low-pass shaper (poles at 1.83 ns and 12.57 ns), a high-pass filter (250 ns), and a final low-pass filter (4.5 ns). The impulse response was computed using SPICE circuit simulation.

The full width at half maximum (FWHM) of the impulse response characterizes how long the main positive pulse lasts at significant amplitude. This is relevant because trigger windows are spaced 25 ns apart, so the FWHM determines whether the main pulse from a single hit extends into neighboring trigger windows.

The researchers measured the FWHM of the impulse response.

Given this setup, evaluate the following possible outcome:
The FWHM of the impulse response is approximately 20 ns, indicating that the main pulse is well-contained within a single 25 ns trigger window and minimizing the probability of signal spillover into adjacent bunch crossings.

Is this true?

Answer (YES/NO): NO